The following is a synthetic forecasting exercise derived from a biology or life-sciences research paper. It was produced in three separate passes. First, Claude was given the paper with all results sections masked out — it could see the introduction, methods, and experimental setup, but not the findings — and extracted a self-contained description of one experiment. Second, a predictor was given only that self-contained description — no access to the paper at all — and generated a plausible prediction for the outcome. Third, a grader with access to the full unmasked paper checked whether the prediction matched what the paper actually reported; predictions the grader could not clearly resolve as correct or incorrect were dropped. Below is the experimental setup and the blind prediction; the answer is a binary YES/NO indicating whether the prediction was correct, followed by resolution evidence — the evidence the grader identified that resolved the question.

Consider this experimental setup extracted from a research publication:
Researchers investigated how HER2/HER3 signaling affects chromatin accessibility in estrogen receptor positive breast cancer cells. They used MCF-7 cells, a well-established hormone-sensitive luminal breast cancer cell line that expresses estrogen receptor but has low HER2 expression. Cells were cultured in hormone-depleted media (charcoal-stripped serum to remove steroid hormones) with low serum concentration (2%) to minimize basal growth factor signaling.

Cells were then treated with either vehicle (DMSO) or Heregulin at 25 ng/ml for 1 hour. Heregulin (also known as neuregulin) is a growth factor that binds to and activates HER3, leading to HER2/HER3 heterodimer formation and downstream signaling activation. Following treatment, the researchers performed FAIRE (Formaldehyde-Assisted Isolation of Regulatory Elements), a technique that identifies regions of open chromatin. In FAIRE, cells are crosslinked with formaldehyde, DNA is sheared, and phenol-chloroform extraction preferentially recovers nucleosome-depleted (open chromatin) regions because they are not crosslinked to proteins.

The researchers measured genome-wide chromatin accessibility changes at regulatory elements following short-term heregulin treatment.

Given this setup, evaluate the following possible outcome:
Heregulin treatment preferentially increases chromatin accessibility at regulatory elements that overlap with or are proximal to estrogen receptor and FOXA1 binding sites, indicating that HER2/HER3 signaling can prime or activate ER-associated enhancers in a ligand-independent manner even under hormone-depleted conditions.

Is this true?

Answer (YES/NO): NO